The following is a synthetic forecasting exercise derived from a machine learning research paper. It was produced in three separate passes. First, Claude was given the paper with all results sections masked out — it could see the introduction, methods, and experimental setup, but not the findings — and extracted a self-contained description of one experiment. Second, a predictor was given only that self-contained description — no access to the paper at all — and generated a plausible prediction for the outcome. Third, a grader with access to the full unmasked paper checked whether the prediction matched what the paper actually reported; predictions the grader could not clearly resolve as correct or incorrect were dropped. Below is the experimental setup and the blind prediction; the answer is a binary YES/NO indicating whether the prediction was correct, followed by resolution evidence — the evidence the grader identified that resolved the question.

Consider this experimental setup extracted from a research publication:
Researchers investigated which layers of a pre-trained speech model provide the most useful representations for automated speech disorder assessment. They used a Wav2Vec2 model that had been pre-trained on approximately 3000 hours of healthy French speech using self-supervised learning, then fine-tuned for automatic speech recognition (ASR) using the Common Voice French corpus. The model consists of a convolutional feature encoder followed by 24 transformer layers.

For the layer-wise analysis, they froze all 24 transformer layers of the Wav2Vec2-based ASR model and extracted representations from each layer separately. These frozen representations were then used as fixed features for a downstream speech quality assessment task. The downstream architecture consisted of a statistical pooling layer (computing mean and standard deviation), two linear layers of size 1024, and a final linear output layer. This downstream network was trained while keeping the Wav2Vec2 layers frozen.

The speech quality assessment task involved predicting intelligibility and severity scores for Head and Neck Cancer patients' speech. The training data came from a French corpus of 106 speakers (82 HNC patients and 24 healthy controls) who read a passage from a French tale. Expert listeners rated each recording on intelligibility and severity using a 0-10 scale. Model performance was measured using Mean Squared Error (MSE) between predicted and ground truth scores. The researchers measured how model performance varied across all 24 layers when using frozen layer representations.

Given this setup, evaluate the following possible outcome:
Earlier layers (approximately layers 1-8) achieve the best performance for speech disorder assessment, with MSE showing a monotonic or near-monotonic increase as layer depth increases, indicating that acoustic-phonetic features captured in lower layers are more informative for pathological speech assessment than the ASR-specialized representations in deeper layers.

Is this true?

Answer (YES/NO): NO